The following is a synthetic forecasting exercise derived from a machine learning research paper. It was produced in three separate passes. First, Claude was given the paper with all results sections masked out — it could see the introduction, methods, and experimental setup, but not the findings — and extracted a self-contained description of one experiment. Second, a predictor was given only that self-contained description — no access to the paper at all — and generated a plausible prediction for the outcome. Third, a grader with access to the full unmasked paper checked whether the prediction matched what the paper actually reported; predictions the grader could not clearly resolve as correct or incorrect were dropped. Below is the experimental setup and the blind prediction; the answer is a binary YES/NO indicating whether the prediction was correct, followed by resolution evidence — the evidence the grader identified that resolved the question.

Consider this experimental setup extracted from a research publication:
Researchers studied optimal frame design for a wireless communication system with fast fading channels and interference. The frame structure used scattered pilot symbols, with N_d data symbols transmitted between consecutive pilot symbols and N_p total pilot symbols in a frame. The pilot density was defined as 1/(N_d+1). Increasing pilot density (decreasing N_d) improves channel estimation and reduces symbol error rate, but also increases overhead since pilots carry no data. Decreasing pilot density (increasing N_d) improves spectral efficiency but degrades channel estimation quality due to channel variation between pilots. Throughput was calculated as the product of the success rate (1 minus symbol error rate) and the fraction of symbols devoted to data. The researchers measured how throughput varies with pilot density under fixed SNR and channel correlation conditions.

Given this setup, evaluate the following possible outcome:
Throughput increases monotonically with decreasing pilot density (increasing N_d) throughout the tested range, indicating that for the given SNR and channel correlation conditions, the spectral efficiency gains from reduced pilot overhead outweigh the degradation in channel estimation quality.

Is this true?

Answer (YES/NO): NO